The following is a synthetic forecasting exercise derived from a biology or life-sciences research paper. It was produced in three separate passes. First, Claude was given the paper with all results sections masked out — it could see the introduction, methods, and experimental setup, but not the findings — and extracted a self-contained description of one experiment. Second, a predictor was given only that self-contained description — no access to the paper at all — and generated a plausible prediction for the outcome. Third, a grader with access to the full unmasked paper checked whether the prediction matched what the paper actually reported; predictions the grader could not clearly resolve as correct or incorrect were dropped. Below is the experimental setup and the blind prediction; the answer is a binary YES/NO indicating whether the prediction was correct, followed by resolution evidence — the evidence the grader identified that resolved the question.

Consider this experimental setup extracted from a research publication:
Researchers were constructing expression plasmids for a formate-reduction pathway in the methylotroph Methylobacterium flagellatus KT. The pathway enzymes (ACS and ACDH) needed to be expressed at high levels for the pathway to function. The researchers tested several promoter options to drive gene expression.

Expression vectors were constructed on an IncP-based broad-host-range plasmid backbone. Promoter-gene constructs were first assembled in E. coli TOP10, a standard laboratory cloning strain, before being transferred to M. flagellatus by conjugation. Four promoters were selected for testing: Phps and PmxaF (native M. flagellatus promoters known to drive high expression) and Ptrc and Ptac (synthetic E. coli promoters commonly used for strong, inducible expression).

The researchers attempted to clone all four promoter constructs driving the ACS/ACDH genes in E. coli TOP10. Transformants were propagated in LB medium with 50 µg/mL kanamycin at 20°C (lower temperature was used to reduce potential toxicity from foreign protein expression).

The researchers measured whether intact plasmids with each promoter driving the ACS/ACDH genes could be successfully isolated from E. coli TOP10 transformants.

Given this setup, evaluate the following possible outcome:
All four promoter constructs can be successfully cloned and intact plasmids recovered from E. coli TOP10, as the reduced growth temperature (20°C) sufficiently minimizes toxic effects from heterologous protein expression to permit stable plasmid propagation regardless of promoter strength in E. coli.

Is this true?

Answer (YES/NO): NO